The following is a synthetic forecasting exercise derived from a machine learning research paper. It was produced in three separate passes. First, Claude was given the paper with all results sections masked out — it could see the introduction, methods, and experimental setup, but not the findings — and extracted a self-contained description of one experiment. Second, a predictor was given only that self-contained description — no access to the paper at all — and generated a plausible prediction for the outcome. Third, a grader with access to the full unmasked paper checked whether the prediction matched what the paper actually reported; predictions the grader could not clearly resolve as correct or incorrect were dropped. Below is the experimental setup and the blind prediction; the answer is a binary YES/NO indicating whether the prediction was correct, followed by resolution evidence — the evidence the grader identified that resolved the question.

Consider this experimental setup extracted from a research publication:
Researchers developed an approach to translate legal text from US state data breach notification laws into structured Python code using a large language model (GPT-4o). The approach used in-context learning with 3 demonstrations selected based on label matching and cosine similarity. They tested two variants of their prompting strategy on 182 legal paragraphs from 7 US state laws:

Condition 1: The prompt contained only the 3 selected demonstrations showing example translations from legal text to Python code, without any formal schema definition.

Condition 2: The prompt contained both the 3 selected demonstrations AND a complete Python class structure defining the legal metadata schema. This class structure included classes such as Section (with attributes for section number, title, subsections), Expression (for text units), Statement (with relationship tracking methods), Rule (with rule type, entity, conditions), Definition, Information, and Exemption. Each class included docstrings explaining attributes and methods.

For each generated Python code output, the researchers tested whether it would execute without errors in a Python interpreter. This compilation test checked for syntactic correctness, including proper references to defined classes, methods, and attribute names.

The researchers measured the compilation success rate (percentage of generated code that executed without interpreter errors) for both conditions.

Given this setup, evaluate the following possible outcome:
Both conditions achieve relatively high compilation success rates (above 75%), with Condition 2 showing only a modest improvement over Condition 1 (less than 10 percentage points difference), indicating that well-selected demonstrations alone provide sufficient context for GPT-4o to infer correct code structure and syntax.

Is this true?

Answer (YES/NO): NO